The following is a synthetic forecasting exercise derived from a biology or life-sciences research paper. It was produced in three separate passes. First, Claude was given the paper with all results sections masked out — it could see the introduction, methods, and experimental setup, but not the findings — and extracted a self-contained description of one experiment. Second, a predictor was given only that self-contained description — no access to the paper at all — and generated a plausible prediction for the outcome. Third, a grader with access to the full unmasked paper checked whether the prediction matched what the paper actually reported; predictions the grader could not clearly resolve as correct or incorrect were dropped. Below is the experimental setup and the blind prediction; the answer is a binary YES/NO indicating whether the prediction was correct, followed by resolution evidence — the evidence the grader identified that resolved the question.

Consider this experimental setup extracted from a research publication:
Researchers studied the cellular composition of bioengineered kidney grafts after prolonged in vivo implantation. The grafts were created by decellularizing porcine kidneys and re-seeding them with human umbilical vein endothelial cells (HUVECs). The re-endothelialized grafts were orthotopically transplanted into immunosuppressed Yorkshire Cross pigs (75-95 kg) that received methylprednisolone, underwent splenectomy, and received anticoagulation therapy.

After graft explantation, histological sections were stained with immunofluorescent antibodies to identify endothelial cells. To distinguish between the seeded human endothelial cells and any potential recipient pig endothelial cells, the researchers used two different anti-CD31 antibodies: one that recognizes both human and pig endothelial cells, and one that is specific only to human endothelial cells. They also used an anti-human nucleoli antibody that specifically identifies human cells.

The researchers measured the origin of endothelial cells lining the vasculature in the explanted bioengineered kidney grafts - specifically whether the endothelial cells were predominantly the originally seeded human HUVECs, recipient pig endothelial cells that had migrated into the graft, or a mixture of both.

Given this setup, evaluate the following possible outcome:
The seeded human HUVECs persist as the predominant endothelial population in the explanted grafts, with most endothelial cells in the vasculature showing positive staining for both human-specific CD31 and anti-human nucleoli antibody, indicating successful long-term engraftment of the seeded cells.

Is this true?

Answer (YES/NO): NO